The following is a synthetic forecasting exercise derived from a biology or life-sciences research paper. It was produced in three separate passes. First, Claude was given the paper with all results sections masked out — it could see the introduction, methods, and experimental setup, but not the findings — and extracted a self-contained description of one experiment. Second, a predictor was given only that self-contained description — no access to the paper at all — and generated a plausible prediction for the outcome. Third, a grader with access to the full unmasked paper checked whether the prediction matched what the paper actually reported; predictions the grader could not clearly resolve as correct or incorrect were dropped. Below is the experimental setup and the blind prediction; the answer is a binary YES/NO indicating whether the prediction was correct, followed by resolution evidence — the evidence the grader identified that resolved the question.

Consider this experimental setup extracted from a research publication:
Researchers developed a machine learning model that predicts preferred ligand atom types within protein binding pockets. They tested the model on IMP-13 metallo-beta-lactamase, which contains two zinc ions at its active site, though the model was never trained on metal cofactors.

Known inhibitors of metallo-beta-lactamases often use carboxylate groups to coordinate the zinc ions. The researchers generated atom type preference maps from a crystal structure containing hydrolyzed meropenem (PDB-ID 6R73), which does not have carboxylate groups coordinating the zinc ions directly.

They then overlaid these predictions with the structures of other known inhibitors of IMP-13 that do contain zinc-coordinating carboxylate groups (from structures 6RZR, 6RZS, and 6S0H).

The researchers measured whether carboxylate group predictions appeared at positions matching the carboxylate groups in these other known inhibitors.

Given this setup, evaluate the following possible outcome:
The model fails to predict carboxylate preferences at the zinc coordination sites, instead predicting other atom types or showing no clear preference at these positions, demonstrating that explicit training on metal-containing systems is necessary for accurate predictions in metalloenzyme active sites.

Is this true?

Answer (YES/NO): NO